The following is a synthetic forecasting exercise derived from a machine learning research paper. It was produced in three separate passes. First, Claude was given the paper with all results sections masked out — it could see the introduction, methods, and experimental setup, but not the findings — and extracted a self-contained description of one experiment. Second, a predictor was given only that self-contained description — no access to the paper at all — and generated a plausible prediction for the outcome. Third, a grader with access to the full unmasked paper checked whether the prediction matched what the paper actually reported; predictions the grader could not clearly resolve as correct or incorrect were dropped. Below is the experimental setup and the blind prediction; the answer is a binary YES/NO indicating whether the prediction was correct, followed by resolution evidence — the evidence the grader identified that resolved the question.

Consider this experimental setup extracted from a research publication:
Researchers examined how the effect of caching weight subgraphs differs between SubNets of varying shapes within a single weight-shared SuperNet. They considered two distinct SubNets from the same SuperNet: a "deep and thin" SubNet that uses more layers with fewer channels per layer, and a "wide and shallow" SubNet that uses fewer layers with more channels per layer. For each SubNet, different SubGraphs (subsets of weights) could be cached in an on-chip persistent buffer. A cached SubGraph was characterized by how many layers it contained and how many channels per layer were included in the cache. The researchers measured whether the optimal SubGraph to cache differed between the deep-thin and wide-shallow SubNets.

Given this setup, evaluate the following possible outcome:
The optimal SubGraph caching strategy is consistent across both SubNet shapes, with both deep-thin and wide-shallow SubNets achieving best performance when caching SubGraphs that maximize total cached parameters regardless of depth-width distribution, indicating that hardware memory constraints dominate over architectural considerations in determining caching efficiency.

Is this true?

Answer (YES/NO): NO